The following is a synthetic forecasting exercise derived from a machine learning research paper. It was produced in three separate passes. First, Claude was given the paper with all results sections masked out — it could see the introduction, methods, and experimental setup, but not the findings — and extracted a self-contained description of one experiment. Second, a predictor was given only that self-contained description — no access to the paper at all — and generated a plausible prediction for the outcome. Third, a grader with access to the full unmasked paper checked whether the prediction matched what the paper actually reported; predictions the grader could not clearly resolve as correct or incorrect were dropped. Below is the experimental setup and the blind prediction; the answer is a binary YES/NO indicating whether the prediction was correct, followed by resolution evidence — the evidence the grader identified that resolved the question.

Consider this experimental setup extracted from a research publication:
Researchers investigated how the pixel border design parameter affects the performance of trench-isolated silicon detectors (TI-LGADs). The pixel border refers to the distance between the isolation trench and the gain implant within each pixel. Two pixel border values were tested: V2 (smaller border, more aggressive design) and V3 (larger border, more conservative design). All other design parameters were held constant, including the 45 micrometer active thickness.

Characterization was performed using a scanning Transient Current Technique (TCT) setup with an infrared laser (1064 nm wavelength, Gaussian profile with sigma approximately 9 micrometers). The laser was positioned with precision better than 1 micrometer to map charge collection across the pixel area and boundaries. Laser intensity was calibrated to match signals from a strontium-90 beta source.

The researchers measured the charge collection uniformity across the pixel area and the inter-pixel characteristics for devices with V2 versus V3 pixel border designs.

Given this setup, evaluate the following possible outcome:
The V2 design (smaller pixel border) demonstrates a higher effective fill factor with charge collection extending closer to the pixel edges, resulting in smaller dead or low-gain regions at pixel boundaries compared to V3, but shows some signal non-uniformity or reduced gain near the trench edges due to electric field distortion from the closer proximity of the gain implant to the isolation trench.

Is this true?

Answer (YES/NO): NO